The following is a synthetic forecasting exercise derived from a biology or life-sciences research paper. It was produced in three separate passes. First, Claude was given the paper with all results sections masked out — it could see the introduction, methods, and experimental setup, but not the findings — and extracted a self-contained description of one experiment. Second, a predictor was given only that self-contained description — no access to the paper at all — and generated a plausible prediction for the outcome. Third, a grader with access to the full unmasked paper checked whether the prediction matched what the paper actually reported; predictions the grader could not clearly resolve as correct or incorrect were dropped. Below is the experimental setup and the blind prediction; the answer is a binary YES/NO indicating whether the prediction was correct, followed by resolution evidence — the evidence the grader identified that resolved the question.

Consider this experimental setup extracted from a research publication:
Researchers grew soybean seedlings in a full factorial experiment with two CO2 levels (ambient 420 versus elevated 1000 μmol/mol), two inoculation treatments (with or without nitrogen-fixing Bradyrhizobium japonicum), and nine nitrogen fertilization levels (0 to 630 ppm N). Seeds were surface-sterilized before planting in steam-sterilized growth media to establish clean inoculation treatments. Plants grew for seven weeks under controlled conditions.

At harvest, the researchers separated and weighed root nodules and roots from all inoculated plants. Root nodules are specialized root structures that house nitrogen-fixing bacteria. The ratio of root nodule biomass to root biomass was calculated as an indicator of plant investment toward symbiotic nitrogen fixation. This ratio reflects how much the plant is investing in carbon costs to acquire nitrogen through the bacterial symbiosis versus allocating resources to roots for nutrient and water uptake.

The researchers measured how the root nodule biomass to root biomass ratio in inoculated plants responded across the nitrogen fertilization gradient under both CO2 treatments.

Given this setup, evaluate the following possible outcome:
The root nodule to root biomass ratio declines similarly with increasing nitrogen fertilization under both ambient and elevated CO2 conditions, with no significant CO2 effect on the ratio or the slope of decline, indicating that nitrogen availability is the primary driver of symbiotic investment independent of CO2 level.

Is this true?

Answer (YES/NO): YES